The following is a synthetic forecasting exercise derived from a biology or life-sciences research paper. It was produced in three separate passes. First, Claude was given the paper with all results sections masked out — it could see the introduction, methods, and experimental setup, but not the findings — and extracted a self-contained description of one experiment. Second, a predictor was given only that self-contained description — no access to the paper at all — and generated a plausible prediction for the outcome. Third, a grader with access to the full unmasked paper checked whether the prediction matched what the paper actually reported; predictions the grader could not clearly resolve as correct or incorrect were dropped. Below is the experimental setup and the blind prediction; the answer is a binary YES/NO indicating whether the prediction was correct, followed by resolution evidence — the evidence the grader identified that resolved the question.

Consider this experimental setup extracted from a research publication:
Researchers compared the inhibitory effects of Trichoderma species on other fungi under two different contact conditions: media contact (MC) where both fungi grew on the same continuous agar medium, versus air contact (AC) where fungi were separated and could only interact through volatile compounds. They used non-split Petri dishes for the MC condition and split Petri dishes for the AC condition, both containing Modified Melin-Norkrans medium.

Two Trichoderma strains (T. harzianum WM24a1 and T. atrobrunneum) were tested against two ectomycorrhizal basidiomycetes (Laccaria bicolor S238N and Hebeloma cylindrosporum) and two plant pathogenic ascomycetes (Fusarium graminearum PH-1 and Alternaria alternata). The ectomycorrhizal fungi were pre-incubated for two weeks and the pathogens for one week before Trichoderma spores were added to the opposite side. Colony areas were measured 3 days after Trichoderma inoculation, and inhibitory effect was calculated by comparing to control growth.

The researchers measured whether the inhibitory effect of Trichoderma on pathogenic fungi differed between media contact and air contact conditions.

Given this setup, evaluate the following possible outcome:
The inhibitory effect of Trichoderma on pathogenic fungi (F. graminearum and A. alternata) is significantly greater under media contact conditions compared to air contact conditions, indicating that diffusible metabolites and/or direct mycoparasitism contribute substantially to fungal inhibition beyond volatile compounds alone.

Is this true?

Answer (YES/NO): NO